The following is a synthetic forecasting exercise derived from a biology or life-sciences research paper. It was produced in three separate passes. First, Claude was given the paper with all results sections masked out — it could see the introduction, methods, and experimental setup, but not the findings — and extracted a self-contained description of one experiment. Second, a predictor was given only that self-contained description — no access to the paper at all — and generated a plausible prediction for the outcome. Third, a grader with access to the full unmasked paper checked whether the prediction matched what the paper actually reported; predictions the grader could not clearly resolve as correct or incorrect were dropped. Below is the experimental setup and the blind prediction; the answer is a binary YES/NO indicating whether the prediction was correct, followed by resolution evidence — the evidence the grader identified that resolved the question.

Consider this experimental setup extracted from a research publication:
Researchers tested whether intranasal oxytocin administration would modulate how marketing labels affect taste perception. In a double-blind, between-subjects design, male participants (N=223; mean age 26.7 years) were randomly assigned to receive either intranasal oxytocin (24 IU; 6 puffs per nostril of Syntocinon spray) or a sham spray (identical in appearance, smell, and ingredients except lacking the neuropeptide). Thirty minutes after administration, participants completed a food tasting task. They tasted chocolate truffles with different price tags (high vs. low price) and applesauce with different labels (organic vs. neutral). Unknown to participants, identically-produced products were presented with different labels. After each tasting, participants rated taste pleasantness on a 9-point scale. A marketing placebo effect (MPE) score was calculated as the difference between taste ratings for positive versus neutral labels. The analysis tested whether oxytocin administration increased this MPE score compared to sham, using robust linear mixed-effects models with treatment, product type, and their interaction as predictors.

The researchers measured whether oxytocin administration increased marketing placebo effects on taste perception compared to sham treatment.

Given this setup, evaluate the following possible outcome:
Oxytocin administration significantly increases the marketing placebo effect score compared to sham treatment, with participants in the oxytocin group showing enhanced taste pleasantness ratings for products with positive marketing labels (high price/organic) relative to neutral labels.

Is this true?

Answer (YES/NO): NO